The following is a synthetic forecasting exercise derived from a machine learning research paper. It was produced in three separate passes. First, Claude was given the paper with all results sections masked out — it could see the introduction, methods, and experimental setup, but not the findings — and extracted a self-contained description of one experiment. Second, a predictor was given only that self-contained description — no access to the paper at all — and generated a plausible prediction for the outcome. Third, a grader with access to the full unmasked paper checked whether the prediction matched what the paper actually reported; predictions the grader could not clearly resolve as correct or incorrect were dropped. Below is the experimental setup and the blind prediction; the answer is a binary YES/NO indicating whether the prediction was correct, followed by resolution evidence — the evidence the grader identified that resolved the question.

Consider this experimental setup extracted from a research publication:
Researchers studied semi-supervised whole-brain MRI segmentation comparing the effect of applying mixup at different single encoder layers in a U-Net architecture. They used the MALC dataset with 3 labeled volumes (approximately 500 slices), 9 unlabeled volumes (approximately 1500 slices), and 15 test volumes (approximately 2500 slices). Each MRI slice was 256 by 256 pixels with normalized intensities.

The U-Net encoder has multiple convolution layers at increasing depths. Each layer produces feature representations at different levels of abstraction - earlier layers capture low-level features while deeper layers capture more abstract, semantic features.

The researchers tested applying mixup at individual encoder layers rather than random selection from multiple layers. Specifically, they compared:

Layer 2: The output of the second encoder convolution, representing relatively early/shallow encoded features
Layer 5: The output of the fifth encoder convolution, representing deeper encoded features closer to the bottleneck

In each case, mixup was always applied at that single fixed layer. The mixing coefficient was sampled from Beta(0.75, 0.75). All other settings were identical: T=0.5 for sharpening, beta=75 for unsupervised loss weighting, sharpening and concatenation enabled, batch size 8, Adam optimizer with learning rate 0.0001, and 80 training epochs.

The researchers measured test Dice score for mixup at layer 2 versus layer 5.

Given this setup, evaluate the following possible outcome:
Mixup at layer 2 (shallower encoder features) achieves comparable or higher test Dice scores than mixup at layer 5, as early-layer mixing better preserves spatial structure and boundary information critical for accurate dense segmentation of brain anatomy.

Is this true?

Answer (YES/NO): YES